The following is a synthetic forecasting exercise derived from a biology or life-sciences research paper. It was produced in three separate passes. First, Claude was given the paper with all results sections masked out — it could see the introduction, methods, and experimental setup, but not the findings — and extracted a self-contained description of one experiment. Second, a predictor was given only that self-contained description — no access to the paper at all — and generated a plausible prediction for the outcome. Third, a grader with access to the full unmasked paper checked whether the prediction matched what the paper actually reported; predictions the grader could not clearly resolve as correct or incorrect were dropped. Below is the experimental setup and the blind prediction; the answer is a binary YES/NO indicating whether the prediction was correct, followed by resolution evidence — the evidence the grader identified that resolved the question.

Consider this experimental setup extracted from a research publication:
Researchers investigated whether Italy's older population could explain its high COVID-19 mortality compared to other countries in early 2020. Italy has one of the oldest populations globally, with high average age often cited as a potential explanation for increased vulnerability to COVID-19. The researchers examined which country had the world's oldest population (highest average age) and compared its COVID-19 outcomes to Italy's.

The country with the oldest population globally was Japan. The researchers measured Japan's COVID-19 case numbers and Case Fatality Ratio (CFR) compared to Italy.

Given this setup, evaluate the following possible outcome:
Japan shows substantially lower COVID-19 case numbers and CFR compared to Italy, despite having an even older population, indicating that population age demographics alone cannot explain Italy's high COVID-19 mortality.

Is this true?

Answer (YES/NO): YES